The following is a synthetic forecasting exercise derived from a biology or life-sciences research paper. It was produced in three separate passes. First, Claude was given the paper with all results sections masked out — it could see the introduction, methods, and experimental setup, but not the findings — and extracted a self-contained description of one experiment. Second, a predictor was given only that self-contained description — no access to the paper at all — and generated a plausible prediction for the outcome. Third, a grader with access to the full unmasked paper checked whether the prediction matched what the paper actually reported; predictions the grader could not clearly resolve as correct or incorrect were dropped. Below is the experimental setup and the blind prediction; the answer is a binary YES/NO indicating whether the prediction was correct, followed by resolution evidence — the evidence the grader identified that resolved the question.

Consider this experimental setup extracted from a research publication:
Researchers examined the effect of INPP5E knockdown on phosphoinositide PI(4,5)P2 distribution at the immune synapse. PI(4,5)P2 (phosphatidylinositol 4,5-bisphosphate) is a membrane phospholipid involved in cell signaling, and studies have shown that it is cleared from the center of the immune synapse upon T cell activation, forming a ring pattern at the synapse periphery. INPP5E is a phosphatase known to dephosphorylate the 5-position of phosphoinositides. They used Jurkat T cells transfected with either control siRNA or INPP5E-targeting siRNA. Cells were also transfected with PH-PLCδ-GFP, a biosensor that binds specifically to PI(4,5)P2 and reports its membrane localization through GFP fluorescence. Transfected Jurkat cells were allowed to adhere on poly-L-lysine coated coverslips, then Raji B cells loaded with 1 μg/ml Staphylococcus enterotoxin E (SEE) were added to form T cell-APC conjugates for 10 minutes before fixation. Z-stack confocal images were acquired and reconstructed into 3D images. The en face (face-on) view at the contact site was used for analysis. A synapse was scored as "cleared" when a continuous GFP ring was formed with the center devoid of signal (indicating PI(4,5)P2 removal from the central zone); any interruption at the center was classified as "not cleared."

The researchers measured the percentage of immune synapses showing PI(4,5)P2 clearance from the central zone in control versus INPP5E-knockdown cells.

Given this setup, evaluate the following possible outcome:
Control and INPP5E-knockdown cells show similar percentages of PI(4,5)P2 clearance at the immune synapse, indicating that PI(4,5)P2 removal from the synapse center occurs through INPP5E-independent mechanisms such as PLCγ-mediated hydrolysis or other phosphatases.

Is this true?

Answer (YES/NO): NO